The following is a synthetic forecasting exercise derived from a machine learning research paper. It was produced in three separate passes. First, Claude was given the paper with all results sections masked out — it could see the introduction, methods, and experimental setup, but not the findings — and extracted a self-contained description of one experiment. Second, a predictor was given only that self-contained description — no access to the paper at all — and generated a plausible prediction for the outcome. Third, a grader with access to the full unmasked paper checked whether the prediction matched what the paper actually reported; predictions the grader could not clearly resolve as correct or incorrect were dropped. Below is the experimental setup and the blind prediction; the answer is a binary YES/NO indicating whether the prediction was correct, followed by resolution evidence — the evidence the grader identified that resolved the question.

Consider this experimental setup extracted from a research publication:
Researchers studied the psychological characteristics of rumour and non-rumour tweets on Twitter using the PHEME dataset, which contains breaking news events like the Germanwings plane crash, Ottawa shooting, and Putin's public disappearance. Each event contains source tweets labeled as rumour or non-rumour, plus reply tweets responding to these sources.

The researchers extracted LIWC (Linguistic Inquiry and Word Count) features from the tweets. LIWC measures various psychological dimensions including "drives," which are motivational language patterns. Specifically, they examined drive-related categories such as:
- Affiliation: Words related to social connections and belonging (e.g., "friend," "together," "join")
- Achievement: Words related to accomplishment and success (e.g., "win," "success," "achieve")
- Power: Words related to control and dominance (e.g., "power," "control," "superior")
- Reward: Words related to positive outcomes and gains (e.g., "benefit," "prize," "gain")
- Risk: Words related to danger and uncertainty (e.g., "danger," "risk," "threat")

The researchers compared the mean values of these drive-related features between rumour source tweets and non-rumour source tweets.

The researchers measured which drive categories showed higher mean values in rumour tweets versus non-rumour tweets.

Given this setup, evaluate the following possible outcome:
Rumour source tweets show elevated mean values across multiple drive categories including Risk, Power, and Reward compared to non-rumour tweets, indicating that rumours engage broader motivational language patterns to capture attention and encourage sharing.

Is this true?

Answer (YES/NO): YES